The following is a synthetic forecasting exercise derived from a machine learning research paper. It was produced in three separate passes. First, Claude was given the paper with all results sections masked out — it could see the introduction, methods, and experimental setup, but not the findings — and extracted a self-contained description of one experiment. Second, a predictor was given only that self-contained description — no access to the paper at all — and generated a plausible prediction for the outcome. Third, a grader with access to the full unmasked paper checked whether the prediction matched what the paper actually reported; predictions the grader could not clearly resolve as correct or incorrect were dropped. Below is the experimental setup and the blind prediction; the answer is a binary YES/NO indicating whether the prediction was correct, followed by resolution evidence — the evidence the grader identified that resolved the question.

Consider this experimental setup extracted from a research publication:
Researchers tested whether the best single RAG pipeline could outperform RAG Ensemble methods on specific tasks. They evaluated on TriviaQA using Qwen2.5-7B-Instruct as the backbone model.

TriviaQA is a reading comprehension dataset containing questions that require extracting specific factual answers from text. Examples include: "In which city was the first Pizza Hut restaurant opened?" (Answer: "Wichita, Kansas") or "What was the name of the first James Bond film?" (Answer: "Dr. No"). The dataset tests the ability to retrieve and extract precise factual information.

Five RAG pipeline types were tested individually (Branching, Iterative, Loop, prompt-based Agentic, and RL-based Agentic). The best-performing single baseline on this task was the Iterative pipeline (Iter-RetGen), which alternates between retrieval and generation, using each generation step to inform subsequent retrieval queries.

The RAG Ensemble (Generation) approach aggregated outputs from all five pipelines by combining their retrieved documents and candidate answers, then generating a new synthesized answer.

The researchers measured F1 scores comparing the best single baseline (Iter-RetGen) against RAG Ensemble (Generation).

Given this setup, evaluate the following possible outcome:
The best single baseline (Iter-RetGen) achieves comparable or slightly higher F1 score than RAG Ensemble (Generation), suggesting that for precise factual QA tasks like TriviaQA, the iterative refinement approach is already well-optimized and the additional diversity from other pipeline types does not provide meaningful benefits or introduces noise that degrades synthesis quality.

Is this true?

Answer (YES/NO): YES